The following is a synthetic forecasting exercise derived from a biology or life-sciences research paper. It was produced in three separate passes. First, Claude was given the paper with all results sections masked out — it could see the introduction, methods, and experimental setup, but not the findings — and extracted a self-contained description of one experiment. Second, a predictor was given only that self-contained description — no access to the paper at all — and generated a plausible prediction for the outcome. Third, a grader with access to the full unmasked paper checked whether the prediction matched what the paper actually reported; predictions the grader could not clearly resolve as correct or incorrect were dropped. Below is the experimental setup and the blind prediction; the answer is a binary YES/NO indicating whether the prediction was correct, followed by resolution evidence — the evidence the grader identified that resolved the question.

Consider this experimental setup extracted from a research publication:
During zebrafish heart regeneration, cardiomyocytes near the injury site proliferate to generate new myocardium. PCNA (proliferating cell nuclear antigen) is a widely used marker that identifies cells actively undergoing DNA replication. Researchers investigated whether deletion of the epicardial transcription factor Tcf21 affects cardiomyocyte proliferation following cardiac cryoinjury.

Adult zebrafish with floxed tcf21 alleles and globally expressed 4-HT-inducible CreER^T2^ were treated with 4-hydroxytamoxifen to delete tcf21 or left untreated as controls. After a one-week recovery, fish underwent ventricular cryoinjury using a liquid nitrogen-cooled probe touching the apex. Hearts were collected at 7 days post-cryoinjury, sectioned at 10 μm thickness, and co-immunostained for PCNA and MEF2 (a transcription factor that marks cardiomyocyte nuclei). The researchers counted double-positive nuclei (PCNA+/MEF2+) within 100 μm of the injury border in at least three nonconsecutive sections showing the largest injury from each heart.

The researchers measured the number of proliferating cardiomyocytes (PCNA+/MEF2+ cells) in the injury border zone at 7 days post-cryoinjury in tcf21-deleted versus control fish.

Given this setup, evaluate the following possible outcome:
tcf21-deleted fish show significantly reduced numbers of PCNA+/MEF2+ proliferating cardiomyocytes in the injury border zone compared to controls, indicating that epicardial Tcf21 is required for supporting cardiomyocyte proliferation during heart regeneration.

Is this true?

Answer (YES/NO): NO